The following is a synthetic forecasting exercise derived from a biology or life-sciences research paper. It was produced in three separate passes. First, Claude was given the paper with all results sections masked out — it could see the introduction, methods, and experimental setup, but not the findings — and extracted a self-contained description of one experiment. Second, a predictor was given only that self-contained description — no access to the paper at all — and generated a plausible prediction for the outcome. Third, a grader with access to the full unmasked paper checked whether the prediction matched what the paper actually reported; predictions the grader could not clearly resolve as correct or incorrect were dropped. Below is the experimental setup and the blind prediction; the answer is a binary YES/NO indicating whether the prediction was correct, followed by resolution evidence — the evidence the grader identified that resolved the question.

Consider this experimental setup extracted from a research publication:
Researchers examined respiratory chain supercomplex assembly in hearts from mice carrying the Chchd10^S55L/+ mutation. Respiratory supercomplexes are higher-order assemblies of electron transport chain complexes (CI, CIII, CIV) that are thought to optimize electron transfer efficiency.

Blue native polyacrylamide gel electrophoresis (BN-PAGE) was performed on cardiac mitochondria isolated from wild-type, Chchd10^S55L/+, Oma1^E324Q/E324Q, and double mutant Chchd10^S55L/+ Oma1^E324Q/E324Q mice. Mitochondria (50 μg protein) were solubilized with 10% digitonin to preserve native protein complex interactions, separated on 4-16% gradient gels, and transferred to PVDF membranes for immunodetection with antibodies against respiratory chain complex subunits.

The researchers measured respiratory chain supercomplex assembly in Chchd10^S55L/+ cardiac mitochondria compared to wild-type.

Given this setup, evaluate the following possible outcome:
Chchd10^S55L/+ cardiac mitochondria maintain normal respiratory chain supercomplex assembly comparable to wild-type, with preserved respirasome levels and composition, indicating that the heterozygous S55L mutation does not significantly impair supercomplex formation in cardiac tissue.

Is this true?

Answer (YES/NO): NO